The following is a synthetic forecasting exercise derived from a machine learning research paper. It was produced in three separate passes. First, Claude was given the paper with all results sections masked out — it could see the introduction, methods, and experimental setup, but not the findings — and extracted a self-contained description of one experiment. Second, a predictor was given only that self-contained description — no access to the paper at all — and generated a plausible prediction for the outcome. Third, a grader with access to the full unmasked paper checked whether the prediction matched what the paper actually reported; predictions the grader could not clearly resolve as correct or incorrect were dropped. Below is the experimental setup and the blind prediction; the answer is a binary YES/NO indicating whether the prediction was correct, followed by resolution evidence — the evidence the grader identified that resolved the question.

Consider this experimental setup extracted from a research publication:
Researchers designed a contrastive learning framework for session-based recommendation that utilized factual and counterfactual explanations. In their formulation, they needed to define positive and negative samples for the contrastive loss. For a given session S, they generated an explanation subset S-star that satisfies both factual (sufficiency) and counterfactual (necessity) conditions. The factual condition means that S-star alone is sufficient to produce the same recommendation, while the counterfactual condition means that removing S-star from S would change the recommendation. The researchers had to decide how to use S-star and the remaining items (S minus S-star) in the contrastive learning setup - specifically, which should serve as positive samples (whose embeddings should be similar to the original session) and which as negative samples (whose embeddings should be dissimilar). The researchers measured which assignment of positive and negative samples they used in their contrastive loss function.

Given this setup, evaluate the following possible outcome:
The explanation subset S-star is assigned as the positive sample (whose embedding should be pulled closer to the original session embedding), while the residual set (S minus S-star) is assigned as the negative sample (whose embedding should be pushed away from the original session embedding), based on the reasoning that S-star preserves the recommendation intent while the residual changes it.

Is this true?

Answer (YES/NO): YES